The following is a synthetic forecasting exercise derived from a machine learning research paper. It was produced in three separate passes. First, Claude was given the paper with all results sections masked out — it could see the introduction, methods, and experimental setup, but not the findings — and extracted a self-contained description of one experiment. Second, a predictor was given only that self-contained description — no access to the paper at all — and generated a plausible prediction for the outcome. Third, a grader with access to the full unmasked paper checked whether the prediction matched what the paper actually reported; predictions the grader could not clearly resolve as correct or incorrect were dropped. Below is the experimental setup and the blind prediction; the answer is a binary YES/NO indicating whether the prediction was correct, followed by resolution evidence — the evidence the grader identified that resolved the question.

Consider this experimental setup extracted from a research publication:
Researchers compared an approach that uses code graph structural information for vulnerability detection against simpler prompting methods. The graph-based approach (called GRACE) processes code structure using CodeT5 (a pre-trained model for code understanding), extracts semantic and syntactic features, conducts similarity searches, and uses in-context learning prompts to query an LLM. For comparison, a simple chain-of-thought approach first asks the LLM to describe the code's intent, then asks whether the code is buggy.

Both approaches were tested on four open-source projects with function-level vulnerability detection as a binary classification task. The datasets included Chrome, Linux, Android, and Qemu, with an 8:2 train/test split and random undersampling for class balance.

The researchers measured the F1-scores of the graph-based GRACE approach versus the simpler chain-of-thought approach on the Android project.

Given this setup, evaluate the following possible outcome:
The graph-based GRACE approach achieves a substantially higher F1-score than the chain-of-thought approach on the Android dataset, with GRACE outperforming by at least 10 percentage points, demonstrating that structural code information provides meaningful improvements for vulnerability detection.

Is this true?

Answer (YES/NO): YES